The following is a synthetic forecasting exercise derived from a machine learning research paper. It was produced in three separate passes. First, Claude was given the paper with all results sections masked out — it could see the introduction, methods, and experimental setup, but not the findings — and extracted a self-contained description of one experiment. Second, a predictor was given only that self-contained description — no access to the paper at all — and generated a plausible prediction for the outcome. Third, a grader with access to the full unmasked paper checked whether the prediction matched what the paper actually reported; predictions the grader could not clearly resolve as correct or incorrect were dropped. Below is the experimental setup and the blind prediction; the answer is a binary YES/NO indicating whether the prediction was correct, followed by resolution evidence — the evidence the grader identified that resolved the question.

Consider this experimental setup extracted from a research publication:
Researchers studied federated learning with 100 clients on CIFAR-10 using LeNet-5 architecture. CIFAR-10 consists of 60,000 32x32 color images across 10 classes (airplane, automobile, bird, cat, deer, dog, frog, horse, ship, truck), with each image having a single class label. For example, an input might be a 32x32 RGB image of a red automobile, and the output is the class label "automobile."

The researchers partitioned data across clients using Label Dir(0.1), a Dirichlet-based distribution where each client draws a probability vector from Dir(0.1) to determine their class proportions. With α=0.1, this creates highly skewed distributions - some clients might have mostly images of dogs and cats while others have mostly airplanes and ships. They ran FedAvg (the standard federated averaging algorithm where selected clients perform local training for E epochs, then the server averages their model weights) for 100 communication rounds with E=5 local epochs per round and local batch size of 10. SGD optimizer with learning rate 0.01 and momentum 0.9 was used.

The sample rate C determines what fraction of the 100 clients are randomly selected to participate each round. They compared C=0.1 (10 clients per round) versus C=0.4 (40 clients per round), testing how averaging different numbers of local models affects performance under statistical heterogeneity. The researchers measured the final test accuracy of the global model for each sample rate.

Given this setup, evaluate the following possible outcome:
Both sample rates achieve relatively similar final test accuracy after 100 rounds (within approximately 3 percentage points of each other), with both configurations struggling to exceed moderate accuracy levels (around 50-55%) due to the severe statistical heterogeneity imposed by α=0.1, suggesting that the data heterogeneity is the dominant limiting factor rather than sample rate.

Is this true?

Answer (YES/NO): NO